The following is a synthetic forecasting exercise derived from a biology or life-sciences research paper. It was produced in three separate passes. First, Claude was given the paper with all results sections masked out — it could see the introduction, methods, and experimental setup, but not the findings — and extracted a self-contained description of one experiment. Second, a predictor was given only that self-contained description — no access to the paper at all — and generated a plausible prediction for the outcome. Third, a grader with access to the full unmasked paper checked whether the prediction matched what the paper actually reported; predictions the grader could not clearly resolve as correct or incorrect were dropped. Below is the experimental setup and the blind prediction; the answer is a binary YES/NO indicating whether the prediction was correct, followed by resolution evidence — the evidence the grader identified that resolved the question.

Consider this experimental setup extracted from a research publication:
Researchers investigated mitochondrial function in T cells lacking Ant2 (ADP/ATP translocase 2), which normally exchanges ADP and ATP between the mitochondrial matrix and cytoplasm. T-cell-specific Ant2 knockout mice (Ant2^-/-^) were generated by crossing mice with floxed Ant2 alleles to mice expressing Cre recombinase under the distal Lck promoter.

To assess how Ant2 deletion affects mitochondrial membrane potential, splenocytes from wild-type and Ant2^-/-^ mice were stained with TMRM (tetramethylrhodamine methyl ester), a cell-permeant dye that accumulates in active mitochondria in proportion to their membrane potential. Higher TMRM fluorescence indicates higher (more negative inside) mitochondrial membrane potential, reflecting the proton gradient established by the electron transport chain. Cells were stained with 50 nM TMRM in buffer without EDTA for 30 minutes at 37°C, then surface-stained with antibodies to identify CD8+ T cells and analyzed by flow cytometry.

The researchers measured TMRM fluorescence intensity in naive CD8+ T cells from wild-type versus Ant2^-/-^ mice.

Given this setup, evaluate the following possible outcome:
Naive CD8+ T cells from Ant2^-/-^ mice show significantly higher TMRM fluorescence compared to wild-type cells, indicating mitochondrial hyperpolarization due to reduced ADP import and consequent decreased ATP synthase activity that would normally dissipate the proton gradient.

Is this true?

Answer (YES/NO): YES